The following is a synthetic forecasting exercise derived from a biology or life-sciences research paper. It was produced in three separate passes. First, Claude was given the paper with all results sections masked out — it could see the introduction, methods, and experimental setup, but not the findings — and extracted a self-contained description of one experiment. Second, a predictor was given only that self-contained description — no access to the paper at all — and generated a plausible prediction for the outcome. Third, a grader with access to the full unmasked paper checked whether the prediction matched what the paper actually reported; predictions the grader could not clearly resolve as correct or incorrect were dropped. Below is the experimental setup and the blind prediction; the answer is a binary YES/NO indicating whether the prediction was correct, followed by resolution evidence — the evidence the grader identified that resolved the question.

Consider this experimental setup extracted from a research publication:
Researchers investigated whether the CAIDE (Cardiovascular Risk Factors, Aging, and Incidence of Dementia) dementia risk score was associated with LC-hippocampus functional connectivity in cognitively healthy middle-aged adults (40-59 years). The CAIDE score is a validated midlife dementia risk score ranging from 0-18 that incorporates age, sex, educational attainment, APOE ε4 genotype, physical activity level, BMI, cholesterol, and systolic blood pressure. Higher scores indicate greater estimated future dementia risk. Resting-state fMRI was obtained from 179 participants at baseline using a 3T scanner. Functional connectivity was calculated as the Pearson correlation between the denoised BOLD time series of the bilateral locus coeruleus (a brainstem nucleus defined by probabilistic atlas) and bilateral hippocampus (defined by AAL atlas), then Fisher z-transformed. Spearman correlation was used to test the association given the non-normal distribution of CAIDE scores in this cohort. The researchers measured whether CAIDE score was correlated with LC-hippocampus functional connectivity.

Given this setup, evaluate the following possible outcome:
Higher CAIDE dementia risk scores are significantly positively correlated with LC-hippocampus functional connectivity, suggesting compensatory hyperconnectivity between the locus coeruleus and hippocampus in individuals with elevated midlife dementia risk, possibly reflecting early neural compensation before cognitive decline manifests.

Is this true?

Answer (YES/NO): NO